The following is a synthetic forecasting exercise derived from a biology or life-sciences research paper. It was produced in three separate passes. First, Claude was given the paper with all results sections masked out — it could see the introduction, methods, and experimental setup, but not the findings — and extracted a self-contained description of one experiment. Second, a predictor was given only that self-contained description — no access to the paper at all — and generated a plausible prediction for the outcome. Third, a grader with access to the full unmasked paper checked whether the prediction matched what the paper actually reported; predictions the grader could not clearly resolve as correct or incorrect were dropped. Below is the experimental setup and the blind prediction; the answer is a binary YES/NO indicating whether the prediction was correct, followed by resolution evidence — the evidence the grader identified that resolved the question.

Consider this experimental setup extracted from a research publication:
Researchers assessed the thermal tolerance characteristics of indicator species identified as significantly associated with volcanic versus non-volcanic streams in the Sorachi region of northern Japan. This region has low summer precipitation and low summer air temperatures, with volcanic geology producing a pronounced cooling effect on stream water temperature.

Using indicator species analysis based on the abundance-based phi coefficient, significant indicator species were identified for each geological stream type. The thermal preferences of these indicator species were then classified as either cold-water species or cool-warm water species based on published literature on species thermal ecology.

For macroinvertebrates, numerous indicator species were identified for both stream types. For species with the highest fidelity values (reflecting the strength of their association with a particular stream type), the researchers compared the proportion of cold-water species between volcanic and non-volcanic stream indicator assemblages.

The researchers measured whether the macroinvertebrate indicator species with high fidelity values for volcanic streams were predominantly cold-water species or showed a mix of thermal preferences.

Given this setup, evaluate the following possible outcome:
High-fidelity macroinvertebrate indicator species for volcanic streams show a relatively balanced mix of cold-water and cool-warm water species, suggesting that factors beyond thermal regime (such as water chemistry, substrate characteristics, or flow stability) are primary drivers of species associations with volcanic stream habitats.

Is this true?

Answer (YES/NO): NO